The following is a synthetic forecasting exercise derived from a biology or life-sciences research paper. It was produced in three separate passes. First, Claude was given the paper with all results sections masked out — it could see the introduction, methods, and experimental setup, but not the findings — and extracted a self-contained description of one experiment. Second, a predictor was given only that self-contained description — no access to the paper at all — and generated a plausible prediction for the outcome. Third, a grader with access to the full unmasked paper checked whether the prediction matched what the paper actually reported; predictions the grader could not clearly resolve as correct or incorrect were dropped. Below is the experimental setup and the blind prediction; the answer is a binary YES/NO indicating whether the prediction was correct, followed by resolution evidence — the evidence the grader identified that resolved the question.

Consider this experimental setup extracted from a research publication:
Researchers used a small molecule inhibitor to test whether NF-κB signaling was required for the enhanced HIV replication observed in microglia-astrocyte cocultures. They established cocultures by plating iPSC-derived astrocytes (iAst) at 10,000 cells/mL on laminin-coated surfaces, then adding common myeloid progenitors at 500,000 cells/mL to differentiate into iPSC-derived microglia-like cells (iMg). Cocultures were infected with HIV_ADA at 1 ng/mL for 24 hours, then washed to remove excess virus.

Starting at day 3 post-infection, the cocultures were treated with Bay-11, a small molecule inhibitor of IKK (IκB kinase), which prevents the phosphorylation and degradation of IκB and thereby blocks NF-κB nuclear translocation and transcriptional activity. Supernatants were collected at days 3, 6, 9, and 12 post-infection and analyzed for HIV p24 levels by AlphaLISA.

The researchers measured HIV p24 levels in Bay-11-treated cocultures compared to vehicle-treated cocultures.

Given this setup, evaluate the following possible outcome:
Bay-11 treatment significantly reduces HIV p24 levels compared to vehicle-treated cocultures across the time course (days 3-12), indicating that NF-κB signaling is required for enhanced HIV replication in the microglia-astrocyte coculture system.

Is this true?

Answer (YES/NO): YES